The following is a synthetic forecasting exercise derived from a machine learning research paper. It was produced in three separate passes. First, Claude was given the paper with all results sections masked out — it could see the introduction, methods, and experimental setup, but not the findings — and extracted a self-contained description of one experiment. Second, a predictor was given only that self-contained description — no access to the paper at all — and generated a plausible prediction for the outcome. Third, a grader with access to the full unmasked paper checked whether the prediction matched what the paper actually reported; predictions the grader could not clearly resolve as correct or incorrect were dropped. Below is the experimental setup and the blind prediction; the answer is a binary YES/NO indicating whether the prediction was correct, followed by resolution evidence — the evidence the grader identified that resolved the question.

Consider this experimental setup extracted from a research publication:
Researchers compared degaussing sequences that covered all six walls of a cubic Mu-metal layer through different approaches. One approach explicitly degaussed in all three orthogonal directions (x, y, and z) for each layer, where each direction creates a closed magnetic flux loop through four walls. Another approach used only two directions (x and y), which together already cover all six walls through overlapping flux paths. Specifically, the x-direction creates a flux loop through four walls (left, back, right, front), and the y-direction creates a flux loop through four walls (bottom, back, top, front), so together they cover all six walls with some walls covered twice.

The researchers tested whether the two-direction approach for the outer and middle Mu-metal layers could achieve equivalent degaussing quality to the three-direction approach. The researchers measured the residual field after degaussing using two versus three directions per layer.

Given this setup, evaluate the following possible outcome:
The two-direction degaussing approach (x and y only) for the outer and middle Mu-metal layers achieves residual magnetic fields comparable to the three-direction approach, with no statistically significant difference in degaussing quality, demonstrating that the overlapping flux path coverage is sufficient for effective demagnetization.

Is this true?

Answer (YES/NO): YES